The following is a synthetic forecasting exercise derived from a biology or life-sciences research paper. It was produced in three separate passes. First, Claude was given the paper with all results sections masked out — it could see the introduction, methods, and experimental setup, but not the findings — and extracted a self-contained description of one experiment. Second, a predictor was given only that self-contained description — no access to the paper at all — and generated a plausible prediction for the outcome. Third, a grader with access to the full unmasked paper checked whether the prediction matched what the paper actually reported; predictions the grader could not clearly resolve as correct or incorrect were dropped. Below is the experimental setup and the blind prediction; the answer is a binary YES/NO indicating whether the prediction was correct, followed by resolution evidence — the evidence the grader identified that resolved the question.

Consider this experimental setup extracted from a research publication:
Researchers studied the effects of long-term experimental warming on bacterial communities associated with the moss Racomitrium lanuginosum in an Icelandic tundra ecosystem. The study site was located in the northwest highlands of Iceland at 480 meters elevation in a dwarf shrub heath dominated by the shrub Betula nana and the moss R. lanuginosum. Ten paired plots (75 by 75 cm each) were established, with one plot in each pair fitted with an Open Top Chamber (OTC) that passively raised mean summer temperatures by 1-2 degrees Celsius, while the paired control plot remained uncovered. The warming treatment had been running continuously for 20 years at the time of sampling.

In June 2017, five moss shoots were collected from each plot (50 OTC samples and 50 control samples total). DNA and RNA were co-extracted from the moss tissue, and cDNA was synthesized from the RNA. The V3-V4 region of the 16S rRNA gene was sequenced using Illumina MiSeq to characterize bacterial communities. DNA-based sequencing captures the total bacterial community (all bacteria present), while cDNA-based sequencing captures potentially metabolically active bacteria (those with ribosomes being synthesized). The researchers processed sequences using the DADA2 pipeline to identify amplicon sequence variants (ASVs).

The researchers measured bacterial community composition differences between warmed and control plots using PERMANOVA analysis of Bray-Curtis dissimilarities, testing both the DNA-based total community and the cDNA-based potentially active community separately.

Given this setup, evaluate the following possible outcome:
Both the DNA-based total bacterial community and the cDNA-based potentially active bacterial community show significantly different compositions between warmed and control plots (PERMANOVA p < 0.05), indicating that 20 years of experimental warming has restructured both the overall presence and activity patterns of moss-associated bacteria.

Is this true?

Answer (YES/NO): YES